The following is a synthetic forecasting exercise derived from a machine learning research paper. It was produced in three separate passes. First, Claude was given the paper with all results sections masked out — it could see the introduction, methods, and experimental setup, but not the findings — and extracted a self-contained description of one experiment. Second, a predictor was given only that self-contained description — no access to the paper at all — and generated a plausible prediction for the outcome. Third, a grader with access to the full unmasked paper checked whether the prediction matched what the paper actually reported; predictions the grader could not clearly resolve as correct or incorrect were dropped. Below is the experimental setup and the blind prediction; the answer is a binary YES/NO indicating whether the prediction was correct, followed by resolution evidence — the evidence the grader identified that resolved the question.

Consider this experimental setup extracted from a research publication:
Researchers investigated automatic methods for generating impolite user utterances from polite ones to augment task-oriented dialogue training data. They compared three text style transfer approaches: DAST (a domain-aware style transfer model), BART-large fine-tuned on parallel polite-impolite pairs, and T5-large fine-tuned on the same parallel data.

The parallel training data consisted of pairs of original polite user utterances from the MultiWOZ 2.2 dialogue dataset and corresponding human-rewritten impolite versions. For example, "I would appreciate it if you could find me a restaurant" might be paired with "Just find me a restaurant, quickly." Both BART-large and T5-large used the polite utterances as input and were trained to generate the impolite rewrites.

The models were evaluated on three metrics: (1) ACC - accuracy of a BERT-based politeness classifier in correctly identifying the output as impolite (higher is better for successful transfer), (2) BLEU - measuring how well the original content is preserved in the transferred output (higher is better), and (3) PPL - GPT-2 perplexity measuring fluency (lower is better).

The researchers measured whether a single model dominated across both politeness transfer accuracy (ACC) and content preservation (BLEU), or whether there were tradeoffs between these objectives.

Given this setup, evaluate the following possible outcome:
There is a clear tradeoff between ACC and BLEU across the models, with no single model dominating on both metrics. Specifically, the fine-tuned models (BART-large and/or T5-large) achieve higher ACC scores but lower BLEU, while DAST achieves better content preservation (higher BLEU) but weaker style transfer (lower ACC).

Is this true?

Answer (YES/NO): NO